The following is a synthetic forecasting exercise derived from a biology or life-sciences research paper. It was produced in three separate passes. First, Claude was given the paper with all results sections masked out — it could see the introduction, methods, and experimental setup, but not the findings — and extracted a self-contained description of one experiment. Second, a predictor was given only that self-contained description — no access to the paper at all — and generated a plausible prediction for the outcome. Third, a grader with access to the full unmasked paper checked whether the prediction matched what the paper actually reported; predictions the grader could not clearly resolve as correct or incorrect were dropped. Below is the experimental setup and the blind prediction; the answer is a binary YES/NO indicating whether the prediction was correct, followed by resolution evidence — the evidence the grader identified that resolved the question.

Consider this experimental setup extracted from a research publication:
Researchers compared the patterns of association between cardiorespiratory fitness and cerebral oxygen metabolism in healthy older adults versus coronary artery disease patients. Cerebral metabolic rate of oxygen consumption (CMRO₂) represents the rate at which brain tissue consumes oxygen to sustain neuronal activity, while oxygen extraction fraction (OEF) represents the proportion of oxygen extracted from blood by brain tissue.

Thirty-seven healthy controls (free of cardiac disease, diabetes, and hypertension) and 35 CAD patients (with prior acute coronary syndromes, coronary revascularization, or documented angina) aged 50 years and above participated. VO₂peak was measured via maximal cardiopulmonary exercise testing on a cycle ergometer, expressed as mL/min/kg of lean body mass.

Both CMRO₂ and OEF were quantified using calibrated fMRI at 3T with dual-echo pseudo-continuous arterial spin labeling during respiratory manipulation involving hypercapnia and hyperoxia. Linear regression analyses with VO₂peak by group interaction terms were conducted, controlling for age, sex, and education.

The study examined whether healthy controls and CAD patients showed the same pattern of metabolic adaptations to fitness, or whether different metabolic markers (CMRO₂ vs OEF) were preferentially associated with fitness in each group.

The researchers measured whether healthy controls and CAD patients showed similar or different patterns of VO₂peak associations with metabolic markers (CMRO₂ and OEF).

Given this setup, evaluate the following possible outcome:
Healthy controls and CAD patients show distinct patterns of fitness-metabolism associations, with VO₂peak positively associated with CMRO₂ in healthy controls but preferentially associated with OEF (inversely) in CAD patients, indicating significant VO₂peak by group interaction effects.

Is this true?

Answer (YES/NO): NO